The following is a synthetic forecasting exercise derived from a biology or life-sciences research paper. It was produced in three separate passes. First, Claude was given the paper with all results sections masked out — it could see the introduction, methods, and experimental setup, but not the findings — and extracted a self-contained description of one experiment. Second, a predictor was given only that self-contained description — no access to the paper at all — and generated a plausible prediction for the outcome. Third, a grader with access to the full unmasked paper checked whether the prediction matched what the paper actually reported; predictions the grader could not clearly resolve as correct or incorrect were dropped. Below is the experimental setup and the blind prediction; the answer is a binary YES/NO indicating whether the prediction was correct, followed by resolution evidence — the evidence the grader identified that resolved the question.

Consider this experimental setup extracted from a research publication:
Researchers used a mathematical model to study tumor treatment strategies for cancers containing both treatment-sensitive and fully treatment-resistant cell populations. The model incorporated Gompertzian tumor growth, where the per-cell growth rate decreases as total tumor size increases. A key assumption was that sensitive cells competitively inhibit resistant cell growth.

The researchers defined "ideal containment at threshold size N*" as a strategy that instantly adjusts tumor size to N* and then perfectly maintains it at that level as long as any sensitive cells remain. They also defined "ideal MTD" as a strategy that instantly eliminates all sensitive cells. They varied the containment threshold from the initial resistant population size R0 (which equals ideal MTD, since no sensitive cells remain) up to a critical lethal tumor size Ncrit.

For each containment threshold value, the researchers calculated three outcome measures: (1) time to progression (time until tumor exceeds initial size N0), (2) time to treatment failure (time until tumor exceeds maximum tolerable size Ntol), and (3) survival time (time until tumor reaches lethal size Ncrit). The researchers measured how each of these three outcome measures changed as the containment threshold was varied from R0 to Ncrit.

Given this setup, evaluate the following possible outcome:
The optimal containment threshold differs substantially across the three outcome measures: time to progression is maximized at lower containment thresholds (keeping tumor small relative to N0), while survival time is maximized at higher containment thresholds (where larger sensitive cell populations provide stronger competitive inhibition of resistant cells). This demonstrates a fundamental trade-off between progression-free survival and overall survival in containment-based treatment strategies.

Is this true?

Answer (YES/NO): NO